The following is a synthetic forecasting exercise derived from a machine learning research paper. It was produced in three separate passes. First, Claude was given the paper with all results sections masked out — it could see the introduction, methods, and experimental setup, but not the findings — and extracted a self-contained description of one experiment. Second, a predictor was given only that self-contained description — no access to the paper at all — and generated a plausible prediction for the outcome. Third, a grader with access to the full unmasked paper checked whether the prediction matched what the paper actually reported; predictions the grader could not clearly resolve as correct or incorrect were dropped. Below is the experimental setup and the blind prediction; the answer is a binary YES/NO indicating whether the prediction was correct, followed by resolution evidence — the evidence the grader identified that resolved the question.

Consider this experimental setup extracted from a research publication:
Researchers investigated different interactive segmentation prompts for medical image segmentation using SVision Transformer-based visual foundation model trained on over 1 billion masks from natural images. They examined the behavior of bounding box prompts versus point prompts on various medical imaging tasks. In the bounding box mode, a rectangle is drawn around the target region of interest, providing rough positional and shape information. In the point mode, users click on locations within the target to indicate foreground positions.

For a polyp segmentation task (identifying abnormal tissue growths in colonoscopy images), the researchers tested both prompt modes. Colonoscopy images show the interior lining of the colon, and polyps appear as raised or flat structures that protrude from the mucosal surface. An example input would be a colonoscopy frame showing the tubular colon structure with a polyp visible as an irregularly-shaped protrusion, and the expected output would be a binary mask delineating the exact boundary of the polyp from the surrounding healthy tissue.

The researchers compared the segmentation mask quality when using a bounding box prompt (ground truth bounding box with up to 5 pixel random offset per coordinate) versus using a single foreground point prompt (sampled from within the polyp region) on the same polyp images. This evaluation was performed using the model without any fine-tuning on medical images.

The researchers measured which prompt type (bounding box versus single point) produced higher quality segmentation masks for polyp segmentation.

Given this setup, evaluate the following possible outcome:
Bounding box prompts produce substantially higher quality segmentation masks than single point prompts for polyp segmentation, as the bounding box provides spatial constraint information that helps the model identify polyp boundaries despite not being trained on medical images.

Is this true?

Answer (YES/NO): YES